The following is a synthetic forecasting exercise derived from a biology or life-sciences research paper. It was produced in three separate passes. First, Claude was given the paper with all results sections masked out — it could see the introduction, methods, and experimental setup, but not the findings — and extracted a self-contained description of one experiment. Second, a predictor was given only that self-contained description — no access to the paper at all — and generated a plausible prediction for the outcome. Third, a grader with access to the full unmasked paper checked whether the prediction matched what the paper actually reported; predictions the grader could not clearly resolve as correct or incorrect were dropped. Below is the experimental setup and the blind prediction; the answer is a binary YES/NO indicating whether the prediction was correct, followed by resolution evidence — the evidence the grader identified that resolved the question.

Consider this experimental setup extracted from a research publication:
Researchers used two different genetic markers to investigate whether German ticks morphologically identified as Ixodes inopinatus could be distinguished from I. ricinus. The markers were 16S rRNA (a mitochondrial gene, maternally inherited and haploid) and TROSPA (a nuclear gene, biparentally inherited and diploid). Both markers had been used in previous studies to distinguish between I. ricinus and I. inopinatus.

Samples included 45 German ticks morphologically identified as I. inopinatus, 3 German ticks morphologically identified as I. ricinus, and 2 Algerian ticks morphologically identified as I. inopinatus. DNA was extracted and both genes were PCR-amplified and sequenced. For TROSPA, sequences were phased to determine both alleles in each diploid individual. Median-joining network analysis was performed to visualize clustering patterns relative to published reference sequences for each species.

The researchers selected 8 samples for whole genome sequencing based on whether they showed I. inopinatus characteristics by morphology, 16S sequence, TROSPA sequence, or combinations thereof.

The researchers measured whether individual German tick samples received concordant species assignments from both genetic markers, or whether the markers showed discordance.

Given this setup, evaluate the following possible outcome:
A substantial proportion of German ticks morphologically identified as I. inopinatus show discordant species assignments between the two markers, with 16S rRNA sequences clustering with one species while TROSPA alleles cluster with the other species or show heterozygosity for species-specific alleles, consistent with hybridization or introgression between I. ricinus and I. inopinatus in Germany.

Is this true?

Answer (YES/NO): NO